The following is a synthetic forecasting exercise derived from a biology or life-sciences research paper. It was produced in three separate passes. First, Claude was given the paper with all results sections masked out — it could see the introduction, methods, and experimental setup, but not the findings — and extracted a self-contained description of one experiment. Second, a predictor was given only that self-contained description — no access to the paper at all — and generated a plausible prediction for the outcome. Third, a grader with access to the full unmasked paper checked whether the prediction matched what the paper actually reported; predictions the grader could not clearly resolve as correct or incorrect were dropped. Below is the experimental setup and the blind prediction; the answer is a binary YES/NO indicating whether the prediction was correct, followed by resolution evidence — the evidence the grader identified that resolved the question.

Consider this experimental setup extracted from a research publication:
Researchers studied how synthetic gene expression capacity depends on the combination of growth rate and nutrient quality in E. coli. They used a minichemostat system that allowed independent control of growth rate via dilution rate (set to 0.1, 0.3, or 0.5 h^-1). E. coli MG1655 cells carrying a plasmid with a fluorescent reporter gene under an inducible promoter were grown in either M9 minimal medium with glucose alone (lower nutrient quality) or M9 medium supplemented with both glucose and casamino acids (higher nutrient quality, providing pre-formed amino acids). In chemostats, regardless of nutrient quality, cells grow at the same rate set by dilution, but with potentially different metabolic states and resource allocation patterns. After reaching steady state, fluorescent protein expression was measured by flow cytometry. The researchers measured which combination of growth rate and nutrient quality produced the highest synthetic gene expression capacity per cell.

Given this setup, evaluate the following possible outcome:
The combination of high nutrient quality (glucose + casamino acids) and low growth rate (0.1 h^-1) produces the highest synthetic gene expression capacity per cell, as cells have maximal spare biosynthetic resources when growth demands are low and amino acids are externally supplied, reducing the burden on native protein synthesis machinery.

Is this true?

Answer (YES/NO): NO